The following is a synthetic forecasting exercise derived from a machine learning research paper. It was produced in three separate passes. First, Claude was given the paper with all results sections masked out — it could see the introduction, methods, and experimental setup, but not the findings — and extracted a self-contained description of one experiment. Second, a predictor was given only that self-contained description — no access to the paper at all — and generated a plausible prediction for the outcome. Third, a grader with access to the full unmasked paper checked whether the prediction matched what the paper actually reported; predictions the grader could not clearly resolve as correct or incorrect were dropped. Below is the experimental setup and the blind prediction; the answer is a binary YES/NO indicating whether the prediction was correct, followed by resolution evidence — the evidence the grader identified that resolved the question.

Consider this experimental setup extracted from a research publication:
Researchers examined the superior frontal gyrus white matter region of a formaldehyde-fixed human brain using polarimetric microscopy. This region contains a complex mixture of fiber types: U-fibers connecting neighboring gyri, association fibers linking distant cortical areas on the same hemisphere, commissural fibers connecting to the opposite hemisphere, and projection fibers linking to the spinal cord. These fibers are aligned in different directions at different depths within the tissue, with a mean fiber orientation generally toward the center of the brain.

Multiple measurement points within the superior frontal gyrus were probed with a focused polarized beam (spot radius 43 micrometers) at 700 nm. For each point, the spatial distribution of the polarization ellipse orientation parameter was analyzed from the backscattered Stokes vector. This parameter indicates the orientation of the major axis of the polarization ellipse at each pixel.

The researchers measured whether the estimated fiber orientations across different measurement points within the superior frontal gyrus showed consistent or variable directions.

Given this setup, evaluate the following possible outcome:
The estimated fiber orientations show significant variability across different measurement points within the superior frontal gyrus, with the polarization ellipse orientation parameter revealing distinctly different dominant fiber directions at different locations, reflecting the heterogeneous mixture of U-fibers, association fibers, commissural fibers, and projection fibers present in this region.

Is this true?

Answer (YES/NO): NO